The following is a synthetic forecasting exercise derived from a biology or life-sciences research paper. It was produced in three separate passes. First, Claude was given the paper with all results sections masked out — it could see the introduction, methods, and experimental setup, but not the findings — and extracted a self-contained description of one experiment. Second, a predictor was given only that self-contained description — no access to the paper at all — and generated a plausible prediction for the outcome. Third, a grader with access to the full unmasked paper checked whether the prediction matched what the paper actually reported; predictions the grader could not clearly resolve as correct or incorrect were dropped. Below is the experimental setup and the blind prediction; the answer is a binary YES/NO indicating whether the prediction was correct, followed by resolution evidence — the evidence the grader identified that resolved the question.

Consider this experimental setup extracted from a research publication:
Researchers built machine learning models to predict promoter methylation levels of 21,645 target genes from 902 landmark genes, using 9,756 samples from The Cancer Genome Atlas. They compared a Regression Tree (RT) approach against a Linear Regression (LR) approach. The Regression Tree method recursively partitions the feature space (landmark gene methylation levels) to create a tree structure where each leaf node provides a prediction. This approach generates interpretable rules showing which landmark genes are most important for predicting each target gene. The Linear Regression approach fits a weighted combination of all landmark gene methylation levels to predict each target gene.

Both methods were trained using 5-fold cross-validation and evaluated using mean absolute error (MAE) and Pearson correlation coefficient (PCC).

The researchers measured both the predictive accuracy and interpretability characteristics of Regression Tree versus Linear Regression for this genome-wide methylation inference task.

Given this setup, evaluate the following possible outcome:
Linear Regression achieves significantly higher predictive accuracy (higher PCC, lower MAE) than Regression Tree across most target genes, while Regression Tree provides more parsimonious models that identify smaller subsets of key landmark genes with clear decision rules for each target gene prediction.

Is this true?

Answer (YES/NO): NO